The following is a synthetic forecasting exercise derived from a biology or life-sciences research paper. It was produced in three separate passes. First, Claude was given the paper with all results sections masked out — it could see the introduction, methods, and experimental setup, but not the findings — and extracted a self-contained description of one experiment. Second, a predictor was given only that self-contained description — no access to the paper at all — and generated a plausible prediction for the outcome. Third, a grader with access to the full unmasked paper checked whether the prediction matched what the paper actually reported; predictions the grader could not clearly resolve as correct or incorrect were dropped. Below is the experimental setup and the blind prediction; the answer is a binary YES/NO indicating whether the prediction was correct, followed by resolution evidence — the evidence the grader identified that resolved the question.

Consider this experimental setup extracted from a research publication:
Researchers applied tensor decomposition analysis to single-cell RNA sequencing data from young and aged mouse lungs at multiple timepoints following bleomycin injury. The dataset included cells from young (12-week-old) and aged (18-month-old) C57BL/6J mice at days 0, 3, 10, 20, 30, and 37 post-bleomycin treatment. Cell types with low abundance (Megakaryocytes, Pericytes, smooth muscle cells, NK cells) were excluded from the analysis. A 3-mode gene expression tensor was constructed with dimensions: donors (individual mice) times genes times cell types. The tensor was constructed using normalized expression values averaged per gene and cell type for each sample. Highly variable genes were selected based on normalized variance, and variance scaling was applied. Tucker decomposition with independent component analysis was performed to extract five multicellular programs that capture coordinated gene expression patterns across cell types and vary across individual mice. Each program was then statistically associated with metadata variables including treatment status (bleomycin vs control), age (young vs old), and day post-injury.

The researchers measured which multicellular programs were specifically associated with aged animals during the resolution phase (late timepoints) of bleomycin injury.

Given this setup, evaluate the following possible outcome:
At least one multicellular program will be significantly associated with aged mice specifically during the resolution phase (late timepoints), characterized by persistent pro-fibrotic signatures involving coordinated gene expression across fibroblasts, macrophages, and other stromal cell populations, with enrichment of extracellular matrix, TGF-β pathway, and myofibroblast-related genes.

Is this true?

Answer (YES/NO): NO